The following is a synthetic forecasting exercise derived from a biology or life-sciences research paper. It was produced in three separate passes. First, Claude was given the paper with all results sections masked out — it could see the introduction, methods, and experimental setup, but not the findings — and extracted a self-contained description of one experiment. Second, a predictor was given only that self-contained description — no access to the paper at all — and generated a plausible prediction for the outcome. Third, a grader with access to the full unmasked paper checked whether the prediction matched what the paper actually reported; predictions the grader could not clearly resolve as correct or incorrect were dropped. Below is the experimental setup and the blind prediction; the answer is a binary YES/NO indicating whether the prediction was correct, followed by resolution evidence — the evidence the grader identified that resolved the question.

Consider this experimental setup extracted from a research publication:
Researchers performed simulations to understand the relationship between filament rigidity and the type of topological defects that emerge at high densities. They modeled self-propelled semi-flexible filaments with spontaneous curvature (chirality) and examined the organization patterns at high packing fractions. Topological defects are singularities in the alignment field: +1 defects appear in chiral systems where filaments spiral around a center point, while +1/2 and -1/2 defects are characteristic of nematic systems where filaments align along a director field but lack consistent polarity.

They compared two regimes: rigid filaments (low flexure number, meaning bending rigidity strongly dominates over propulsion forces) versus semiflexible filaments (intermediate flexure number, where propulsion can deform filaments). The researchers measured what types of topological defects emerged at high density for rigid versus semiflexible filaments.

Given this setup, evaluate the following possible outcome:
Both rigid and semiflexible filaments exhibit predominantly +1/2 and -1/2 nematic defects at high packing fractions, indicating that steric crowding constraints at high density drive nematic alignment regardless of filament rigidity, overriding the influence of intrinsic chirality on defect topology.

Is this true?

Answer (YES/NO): NO